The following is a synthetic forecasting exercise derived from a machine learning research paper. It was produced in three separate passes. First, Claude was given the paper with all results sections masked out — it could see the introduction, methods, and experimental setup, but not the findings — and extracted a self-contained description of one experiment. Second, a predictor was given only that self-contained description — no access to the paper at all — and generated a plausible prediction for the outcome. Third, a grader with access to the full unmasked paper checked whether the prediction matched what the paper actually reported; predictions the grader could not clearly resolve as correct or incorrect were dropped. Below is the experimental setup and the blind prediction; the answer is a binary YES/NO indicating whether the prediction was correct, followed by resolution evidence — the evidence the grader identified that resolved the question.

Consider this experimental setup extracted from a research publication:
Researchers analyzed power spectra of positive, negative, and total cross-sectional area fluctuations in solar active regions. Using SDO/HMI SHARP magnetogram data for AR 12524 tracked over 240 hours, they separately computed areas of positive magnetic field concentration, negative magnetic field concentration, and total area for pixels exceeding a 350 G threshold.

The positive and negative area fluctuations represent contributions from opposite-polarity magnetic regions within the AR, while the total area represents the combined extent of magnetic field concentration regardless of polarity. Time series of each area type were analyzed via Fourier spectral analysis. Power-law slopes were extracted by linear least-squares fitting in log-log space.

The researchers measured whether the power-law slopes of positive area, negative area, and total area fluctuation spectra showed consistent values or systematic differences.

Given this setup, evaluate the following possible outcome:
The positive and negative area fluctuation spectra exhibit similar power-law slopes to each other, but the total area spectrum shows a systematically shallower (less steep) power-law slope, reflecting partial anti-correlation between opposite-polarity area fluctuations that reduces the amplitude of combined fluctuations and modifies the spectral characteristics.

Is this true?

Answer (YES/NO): NO